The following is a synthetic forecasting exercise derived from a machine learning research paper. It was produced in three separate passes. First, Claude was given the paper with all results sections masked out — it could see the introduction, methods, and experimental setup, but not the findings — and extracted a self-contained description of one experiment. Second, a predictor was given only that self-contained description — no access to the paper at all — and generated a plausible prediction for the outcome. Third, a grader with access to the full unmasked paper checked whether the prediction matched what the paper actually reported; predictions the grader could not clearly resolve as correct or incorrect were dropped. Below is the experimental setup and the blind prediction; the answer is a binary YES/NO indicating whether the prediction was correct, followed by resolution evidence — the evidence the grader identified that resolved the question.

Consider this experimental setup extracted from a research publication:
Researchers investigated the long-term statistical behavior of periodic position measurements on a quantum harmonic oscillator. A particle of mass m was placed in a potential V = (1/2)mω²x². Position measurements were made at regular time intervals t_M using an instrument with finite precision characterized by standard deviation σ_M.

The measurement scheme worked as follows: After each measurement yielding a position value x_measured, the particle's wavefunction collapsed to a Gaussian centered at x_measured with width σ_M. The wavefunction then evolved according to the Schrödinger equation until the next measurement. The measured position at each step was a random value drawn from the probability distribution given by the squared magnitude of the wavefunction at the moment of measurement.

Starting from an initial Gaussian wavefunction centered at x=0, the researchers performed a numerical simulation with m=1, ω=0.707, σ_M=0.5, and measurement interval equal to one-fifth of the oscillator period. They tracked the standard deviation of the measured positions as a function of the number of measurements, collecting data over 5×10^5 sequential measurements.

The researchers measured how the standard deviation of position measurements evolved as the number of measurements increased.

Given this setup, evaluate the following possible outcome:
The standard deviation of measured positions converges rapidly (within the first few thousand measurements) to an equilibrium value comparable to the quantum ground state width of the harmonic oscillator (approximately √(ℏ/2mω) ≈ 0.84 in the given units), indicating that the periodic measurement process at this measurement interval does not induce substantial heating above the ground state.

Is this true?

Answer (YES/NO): NO